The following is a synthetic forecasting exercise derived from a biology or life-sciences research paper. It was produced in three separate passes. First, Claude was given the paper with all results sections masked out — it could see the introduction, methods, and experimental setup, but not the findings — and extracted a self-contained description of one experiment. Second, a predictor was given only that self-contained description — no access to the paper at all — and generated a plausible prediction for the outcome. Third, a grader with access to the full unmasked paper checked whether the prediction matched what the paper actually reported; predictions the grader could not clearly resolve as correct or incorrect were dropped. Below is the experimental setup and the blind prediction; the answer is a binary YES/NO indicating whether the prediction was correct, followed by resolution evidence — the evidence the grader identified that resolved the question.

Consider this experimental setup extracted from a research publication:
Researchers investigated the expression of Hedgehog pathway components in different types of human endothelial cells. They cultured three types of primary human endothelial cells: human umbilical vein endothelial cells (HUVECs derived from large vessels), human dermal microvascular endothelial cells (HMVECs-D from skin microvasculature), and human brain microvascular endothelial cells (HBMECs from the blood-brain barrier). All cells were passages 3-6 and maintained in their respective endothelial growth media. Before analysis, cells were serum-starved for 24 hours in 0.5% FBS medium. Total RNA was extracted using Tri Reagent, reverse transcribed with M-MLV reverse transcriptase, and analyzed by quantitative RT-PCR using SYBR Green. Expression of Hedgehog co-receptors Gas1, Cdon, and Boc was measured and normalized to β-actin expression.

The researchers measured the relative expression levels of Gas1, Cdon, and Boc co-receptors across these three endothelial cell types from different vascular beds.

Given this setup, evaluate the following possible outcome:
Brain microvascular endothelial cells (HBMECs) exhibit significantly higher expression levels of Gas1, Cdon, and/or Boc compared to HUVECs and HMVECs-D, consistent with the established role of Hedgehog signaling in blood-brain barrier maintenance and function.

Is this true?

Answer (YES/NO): NO